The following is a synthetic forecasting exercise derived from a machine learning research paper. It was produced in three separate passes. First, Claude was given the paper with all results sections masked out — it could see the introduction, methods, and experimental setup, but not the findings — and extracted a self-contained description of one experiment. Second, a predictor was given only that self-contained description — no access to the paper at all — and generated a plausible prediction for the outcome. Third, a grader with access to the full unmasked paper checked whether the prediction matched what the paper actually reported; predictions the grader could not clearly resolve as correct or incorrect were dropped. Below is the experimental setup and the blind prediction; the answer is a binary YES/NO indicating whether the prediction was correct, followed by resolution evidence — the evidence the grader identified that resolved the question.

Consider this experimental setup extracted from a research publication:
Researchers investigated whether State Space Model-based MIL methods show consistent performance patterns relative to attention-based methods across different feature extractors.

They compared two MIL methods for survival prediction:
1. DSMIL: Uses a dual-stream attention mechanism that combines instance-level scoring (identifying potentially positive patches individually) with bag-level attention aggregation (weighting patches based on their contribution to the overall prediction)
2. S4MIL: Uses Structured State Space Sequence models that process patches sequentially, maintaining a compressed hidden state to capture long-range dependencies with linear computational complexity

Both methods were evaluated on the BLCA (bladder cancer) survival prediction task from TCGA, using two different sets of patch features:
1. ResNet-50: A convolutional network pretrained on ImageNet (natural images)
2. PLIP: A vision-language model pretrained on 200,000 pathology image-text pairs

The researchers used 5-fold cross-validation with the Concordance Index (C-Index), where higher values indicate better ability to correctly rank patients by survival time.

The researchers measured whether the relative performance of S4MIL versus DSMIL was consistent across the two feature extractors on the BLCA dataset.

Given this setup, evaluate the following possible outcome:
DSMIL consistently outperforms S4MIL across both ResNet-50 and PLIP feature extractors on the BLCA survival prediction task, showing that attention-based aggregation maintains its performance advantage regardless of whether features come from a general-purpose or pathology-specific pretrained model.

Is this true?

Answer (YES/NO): NO